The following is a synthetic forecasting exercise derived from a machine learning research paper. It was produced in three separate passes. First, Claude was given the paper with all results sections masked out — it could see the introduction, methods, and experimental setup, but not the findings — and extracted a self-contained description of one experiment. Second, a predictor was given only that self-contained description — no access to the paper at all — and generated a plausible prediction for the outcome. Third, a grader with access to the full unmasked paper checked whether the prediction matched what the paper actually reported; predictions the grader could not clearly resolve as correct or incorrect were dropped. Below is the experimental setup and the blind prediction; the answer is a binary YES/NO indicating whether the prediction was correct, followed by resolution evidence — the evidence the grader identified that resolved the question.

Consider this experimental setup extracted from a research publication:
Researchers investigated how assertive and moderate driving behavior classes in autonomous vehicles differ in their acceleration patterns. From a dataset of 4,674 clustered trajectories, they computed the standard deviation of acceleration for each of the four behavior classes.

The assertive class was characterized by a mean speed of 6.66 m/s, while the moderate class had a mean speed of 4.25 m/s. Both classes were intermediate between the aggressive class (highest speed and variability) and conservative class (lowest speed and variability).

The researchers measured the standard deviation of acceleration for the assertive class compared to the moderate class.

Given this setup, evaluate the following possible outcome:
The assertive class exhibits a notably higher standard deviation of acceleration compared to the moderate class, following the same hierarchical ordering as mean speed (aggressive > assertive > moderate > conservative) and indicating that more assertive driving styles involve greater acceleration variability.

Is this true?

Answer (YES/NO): NO